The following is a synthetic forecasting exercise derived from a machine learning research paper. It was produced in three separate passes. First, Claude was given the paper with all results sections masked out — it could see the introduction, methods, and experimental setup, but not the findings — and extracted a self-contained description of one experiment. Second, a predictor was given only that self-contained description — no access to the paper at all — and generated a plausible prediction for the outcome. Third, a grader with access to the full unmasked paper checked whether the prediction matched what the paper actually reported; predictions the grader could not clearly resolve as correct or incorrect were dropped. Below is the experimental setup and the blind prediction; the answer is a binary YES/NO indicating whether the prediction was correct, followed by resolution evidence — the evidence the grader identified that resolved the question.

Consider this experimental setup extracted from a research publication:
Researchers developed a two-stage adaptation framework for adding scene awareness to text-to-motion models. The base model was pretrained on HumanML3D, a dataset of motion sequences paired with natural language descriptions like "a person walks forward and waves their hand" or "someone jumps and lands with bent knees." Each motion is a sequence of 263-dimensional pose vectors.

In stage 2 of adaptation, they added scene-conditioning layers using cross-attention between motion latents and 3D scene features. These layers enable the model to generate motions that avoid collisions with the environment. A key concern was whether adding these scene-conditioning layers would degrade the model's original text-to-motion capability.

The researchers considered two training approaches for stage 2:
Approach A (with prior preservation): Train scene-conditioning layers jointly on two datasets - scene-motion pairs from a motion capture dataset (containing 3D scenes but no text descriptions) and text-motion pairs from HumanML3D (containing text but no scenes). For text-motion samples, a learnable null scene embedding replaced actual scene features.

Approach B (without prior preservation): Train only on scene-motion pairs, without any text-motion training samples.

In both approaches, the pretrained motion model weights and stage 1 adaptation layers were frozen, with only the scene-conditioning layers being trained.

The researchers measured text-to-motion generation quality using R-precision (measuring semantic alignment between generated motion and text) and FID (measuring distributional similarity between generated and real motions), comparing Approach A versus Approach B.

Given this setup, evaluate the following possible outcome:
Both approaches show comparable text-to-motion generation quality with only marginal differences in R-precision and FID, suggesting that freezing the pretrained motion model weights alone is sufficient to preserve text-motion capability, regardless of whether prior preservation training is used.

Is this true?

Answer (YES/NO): NO